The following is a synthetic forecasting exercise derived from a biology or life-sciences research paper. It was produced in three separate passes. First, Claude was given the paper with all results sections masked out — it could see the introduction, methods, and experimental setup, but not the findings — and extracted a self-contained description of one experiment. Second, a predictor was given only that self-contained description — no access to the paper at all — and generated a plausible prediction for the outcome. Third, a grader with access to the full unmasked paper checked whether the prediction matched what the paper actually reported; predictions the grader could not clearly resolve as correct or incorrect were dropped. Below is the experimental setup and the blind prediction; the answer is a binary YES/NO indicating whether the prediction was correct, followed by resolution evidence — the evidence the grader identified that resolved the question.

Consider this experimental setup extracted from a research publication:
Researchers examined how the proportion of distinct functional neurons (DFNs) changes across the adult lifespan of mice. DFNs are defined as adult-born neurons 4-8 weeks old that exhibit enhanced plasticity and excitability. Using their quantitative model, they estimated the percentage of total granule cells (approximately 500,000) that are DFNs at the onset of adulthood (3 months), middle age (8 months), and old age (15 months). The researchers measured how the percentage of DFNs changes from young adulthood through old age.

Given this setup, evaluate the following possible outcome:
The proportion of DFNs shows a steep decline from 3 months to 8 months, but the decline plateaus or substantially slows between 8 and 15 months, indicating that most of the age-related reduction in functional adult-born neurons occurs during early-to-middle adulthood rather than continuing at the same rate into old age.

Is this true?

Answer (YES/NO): NO